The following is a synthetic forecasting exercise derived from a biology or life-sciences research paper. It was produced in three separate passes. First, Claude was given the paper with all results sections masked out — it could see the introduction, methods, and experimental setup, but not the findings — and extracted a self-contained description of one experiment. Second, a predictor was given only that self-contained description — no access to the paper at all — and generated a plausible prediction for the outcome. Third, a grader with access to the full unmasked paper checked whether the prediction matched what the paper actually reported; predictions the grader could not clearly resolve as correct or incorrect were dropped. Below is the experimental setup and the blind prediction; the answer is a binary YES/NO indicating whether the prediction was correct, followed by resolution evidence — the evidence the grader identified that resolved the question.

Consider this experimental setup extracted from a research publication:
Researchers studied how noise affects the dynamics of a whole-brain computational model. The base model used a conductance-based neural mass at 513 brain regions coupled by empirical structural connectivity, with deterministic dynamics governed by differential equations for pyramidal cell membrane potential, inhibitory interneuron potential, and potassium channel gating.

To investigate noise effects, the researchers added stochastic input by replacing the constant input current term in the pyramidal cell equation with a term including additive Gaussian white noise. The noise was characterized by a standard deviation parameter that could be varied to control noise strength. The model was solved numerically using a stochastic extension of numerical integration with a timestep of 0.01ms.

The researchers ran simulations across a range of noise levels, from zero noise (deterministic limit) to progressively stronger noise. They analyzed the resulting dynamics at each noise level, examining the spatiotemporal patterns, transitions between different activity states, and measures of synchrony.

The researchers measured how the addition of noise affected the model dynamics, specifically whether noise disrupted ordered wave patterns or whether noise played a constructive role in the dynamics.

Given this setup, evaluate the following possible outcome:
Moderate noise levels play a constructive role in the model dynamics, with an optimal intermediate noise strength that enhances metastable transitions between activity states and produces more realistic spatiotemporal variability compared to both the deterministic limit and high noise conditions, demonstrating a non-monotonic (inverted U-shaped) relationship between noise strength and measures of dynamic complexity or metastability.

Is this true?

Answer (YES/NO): NO